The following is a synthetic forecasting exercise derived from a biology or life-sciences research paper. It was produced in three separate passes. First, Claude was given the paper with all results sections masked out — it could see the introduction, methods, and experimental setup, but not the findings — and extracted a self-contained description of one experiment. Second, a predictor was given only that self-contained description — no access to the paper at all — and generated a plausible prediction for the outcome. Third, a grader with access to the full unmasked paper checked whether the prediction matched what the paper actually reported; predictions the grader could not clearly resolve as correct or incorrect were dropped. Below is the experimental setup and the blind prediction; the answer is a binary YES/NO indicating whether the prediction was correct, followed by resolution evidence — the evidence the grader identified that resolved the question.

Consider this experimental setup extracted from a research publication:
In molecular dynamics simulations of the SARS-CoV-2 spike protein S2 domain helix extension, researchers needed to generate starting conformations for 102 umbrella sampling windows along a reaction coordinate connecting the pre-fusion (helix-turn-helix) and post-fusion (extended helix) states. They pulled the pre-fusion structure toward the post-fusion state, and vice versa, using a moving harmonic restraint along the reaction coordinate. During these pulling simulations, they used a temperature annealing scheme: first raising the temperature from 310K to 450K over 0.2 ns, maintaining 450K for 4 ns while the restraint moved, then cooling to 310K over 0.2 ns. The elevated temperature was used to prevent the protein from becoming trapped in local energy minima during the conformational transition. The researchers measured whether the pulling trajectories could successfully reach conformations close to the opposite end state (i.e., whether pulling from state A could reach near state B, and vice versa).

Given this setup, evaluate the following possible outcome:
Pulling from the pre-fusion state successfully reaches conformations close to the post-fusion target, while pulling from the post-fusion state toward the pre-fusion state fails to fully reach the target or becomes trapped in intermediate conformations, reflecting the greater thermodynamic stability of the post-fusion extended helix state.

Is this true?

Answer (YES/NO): NO